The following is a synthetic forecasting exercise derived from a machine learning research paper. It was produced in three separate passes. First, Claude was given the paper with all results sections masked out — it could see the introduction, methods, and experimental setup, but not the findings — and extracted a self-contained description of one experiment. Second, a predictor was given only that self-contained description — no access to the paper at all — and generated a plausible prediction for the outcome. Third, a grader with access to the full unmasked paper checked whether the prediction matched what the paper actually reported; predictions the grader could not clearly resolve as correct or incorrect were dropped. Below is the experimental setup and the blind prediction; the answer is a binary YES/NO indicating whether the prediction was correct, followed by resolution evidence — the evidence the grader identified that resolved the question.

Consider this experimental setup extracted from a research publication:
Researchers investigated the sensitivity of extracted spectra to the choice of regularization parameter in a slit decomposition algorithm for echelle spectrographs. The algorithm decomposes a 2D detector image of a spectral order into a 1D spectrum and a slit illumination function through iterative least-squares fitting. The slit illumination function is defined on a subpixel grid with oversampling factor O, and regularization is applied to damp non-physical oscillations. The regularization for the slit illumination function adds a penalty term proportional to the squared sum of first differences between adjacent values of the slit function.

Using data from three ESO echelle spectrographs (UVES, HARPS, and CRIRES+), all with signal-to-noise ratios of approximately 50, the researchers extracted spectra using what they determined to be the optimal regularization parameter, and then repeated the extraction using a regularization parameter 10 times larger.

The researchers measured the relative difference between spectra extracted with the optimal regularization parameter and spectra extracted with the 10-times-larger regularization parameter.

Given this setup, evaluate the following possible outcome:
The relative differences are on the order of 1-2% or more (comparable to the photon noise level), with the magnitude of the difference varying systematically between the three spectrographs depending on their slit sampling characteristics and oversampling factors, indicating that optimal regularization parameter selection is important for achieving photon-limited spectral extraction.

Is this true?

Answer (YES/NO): NO